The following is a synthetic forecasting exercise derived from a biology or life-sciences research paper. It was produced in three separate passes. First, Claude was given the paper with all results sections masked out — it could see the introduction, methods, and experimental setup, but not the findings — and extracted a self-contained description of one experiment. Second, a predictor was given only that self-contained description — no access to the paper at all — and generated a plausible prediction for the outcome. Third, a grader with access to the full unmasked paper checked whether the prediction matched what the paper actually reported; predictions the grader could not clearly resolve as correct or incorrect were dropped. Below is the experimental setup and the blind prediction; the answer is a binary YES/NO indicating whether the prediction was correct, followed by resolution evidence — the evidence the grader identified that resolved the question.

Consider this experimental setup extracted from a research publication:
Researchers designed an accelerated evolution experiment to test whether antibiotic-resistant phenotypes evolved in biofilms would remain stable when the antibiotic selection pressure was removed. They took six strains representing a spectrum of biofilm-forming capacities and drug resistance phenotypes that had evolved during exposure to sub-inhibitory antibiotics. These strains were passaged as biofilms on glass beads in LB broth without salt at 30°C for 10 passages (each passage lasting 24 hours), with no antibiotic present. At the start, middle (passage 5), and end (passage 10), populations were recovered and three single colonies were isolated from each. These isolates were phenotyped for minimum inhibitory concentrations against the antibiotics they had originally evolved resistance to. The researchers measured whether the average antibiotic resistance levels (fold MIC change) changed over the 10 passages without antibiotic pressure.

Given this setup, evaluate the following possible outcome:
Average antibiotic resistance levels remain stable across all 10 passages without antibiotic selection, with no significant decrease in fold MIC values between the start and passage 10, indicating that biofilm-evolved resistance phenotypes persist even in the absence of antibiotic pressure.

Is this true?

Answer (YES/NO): NO